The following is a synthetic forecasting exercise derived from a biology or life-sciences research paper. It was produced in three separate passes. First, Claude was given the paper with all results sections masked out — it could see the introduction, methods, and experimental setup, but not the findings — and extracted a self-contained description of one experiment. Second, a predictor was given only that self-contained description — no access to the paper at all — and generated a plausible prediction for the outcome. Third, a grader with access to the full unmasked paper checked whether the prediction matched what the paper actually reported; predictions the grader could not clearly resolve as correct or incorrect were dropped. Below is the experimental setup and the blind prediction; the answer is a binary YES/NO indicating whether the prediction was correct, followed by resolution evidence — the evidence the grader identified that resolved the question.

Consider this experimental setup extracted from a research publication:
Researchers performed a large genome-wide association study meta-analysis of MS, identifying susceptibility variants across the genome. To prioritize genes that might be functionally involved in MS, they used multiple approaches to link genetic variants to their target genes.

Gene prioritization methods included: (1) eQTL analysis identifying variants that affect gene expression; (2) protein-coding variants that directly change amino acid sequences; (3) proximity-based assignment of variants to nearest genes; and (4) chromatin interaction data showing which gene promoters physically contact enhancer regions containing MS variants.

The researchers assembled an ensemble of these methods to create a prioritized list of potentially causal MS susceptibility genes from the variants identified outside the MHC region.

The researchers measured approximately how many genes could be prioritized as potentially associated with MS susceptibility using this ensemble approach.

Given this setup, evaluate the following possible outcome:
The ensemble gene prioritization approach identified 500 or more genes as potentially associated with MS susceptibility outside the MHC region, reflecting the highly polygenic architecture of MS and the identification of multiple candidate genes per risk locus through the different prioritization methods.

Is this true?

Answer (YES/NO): YES